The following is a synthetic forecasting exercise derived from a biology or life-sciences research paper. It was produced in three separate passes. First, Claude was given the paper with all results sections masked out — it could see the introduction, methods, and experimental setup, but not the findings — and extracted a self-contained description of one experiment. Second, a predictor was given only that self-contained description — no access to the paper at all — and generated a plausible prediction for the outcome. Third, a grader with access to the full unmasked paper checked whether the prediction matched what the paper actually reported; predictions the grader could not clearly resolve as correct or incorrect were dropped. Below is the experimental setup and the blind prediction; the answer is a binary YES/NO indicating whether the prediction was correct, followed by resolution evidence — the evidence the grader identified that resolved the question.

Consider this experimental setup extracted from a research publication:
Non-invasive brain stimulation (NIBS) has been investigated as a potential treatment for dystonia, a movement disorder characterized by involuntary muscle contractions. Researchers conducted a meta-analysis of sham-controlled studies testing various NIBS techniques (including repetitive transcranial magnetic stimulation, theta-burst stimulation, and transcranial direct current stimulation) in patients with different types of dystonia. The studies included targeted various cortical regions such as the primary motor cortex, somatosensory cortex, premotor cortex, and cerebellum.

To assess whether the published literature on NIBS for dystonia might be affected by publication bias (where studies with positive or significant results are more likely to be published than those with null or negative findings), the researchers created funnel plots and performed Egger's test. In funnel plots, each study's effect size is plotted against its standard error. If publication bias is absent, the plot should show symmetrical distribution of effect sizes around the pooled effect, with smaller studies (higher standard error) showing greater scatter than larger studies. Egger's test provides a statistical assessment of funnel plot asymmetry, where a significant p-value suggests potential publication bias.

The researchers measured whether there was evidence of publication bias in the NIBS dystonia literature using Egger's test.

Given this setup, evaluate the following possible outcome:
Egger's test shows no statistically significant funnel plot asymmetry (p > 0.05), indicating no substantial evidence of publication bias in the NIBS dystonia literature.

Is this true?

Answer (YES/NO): YES